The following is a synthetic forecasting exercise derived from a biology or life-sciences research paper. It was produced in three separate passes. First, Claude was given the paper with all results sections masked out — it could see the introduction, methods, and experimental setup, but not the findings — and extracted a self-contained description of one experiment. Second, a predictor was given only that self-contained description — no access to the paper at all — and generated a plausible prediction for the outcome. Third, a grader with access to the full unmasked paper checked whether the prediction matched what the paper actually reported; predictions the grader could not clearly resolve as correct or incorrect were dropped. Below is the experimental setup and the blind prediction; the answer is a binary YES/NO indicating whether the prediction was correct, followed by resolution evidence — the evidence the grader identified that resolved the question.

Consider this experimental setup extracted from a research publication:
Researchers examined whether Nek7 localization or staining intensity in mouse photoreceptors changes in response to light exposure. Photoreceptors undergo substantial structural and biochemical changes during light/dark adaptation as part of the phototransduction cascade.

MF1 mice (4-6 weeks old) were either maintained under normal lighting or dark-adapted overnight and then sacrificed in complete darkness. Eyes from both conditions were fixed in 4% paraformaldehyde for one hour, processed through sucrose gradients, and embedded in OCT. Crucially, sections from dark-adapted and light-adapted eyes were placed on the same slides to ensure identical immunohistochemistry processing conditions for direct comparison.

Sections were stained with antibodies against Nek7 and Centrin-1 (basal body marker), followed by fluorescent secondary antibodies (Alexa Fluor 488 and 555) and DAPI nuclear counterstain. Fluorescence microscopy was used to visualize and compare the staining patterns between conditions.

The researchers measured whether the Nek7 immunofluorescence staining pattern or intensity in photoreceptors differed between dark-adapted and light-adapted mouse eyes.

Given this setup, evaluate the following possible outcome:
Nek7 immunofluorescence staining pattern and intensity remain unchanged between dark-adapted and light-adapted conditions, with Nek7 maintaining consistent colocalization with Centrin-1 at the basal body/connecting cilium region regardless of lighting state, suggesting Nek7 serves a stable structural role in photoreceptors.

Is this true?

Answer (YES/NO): NO